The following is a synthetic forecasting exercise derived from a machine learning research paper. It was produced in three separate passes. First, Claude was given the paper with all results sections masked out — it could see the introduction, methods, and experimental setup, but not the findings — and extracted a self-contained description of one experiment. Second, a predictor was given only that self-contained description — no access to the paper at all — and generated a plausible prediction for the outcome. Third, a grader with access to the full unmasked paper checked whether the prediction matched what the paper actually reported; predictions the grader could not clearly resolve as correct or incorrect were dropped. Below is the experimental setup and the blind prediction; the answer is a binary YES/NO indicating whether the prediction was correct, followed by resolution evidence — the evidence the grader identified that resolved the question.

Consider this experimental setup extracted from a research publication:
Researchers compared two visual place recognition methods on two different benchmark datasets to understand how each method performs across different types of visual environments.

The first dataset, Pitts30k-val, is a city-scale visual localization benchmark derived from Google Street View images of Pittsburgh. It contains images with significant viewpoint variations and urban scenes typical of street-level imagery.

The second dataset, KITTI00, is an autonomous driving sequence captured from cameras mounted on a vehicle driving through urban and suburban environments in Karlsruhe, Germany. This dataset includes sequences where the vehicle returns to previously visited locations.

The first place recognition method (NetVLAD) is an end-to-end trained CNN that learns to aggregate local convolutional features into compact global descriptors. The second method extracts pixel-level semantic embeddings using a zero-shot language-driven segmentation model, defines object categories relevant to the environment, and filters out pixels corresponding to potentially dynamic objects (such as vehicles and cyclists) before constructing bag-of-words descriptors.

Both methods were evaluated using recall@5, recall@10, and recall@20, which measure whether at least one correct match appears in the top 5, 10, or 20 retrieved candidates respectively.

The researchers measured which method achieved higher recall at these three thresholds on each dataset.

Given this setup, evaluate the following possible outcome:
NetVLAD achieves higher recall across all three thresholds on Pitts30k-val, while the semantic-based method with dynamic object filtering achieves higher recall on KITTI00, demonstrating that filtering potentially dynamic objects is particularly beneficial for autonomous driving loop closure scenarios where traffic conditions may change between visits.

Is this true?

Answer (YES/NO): NO